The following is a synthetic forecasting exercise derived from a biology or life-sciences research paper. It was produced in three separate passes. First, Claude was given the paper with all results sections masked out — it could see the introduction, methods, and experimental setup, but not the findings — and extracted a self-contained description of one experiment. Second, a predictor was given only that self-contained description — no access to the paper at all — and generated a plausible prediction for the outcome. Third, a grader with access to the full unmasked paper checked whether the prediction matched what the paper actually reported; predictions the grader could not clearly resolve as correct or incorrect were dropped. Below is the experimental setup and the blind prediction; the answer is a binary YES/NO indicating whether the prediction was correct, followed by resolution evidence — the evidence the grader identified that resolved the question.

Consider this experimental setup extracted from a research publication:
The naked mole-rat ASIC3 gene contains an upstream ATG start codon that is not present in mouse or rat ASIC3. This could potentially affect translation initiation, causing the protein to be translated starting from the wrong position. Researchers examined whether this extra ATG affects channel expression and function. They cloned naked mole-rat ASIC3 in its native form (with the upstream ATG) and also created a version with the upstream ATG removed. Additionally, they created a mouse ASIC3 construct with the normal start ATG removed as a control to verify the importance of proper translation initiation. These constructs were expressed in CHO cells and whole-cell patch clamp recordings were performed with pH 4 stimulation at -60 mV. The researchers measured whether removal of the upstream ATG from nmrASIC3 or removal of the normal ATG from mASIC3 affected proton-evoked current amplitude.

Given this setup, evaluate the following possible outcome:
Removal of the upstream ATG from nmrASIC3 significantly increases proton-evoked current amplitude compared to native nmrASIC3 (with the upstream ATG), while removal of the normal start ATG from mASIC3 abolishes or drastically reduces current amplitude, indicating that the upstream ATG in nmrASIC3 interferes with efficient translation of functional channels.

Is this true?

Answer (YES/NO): NO